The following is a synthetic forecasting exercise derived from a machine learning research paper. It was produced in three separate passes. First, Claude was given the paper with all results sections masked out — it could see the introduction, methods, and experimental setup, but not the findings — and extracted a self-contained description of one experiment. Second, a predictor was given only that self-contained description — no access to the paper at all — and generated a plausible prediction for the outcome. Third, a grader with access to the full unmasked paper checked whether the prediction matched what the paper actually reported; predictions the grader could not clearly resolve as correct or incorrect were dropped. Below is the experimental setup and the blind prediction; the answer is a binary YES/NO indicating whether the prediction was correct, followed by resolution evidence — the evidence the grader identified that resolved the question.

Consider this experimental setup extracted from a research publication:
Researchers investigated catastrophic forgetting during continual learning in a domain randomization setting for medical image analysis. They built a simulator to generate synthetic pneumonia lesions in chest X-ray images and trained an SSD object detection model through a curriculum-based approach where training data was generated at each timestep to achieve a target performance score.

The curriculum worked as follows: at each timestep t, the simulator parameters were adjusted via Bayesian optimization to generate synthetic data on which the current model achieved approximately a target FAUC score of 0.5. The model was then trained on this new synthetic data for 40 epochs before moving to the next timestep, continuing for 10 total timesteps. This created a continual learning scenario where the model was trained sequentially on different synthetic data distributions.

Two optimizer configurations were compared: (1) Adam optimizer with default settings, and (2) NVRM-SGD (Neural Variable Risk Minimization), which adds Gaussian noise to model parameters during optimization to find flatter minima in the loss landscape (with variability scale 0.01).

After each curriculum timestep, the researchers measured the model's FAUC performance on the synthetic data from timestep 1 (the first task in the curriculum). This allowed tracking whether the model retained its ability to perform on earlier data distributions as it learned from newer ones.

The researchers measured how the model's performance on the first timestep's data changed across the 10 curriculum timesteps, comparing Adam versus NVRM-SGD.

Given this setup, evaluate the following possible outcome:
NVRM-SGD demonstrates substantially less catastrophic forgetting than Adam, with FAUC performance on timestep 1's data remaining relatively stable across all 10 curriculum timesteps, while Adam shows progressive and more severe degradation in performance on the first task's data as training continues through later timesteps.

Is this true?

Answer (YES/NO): YES